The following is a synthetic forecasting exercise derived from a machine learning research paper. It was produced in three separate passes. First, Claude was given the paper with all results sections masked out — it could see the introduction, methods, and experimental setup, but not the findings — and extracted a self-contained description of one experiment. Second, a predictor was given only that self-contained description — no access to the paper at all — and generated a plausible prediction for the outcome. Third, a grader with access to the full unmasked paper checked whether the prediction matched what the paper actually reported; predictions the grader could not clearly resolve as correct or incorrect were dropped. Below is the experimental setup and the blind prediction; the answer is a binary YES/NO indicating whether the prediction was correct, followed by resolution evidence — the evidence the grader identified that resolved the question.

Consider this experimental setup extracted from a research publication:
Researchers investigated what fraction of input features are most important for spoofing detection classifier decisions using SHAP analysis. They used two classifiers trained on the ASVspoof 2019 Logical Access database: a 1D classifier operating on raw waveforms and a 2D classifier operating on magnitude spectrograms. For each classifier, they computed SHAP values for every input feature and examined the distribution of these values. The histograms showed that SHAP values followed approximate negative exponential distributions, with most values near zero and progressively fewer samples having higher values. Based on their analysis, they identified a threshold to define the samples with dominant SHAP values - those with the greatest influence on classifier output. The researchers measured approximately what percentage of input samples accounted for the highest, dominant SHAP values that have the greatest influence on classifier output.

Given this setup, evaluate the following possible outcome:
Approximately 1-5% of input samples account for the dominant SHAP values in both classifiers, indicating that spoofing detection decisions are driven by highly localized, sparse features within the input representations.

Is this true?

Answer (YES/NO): NO